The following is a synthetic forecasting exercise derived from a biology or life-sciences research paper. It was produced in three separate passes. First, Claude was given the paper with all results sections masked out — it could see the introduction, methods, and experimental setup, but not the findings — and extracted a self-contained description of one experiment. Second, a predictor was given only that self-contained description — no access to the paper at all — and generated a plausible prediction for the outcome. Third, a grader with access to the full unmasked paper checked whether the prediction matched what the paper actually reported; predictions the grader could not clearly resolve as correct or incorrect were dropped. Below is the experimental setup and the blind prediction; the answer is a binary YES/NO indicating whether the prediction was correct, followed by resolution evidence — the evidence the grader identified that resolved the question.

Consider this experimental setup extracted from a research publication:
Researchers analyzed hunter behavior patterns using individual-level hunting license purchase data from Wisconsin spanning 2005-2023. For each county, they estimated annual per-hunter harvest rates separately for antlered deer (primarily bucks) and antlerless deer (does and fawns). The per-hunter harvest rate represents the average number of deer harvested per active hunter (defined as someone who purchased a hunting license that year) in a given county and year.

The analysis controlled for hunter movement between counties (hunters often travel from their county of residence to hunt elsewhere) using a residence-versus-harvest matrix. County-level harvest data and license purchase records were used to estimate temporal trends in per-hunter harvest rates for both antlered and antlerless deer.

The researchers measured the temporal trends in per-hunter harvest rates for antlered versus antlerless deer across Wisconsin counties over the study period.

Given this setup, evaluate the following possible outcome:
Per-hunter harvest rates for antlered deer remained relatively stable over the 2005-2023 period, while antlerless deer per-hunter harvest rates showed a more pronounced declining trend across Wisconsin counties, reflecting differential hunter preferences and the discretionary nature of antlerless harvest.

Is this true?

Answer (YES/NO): NO